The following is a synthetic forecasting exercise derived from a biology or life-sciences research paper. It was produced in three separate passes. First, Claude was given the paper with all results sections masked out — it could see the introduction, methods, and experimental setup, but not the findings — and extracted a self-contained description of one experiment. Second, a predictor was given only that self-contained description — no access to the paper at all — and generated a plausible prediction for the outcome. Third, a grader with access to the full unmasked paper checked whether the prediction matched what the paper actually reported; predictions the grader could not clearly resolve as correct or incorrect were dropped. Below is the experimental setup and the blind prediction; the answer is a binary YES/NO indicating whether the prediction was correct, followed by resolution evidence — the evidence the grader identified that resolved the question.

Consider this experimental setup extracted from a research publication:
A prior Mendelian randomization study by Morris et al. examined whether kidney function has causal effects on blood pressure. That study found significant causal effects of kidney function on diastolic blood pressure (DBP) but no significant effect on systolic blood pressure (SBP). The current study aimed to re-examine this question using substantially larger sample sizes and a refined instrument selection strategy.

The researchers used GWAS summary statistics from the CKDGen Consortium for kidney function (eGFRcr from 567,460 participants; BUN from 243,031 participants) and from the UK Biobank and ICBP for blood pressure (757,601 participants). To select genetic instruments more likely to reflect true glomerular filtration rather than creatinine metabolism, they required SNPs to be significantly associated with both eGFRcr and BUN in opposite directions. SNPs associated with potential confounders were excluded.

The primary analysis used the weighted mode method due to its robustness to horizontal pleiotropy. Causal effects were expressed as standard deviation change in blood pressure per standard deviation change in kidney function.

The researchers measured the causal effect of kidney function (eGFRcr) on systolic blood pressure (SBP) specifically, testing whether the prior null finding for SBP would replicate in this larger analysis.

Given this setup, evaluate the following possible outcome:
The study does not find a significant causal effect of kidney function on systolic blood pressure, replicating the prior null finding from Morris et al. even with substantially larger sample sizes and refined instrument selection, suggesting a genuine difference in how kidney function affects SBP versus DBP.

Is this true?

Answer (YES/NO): NO